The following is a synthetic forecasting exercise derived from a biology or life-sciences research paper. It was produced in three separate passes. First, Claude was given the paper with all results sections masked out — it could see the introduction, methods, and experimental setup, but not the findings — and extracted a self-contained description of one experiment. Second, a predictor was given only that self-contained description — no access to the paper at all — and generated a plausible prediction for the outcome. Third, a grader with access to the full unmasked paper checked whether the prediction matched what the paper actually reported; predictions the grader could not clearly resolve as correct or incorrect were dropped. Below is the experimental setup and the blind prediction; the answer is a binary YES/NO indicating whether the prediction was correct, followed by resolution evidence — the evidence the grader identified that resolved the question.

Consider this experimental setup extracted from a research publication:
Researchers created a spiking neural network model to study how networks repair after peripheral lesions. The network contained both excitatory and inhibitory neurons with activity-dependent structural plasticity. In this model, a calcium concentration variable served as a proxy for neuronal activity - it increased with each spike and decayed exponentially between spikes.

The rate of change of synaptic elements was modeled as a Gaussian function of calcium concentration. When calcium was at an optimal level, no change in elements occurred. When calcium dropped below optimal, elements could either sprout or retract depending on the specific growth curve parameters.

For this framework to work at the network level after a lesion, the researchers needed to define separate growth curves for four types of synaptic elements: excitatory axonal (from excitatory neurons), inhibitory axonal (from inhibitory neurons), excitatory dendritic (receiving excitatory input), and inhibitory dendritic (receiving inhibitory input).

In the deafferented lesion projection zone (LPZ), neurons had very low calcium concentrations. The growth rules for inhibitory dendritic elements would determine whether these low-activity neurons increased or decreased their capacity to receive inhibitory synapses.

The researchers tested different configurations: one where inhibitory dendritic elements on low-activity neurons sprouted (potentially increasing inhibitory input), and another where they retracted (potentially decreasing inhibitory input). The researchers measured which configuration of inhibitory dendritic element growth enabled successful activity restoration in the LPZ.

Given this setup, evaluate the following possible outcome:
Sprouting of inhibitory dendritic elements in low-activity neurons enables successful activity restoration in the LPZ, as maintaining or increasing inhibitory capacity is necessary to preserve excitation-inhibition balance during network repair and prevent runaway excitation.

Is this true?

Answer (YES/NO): NO